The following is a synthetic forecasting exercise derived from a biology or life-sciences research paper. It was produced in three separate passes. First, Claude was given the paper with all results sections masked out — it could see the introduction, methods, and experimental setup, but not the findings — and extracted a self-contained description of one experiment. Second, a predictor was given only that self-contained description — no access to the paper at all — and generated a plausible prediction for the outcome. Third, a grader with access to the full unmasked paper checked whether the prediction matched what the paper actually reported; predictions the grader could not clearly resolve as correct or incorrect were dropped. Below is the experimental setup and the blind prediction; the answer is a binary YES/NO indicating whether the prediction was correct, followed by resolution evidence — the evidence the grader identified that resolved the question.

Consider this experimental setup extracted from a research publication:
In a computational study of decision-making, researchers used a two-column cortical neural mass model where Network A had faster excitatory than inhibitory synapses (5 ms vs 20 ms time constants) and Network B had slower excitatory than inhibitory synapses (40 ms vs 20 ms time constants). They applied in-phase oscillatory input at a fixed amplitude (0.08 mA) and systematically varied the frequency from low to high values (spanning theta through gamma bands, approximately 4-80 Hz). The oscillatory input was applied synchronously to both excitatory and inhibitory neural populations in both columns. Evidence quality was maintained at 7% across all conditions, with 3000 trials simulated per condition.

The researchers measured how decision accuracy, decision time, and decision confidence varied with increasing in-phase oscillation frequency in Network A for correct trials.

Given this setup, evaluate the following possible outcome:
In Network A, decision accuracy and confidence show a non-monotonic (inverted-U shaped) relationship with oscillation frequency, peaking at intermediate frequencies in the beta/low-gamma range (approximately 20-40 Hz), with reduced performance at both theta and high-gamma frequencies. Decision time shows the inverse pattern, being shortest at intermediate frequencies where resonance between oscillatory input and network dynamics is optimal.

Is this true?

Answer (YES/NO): NO